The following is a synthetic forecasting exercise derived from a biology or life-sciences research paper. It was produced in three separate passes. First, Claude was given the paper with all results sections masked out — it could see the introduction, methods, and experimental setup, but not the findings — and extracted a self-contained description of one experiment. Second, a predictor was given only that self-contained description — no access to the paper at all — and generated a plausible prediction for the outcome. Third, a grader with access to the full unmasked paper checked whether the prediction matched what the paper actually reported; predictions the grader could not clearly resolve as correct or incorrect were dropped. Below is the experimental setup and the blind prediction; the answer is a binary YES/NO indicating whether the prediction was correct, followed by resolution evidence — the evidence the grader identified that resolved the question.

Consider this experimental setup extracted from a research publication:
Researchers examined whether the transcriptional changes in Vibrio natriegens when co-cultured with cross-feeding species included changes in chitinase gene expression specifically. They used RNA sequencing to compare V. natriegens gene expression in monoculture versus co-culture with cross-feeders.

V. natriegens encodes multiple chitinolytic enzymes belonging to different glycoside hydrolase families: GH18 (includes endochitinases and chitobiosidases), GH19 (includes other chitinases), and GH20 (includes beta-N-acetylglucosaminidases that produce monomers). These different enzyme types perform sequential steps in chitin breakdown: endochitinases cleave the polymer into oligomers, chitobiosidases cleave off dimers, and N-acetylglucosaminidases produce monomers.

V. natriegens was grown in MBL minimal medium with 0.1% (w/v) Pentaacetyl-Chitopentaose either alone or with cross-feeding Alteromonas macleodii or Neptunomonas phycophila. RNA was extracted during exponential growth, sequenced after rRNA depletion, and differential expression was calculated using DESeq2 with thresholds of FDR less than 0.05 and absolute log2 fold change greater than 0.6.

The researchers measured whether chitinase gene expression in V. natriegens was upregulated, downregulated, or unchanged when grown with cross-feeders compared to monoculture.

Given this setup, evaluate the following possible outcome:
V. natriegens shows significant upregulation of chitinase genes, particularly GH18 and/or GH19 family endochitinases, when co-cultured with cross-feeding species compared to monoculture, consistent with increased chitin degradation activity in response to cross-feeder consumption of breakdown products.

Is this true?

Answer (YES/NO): NO